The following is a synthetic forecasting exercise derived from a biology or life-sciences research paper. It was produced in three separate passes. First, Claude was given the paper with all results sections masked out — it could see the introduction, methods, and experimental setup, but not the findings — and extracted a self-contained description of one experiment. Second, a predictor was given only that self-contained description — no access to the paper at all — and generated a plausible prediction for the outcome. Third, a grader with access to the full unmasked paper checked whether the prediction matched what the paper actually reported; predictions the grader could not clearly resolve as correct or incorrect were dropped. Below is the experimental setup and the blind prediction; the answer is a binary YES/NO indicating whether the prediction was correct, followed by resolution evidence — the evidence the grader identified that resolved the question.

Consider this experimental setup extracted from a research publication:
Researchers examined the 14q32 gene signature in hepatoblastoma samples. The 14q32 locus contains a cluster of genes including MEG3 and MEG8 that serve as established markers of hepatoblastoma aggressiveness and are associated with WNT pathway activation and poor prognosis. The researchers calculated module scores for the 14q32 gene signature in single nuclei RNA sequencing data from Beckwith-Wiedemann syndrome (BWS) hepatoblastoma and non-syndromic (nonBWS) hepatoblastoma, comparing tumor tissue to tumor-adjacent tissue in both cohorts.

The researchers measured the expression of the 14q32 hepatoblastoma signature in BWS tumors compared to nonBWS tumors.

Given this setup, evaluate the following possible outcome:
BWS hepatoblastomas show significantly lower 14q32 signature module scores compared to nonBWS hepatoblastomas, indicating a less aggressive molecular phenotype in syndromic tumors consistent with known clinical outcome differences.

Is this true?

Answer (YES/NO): NO